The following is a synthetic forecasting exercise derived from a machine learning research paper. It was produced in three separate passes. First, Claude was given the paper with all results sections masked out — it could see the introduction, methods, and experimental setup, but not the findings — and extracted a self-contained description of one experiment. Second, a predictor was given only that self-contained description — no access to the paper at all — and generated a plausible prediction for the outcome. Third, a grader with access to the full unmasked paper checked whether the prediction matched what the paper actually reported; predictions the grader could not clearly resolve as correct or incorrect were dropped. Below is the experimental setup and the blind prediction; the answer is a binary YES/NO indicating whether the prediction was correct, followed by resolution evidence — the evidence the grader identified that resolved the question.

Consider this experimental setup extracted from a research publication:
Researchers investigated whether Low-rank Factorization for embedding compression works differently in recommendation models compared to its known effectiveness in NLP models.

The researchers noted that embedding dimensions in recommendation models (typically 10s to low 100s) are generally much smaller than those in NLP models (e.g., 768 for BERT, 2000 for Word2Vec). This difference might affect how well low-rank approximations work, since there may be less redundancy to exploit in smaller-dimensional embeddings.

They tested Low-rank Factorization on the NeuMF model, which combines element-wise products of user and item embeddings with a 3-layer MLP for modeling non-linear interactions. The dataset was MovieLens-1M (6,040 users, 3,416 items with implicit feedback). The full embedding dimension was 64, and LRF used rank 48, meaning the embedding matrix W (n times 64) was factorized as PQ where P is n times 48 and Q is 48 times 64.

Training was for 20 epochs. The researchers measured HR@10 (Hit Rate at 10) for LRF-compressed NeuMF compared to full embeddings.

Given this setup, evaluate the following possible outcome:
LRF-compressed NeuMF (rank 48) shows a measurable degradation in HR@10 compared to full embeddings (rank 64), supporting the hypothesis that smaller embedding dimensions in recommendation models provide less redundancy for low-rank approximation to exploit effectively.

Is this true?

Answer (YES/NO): YES